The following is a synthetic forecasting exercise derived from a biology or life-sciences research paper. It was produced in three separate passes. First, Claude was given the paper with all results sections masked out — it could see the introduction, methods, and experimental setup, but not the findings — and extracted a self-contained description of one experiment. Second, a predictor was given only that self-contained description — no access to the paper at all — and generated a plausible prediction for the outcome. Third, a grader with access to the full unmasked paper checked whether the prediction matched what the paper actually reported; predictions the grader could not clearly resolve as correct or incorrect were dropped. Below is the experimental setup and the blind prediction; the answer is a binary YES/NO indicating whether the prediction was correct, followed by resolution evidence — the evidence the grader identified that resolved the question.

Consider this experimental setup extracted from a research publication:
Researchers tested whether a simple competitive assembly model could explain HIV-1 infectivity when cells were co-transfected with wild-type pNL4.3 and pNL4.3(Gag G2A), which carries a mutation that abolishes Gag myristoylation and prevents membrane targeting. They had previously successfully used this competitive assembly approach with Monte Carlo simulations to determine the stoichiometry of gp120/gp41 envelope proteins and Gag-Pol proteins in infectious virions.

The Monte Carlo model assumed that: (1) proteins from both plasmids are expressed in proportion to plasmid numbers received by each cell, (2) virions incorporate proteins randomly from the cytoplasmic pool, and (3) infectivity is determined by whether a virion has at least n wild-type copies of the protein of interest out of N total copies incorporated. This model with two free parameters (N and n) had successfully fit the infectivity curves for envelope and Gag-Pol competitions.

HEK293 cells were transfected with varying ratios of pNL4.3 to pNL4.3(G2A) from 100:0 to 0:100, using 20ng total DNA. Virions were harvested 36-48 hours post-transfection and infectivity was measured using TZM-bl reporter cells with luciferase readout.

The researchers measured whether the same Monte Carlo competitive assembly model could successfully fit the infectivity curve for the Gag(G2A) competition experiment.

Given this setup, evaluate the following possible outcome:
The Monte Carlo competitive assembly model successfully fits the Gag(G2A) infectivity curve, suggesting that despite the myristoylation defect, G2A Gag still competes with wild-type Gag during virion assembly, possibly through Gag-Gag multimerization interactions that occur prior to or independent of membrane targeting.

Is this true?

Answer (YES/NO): NO